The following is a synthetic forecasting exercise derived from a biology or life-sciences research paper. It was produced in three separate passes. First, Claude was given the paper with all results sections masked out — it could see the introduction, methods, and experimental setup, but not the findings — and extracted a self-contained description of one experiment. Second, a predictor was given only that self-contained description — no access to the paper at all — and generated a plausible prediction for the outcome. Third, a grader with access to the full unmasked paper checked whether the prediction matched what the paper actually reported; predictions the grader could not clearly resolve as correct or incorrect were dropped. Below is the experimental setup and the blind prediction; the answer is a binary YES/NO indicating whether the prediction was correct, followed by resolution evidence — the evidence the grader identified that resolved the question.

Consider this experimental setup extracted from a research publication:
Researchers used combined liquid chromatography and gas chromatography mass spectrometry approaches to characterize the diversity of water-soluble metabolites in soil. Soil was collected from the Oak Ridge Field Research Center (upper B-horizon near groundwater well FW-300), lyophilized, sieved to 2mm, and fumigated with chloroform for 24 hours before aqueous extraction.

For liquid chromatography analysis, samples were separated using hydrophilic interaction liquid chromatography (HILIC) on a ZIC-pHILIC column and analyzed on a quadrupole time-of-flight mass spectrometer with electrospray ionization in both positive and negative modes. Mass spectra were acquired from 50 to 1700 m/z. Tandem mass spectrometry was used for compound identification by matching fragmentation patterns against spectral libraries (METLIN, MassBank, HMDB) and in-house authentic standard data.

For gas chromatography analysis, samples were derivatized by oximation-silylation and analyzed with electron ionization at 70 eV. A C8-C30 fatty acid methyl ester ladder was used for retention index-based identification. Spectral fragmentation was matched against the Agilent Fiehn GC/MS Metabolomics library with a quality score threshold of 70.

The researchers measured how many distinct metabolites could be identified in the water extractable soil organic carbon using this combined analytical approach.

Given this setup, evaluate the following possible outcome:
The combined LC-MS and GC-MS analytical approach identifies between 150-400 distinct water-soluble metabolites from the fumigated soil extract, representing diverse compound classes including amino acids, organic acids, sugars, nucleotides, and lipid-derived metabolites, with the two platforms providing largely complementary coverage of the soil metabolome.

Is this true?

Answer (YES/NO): NO